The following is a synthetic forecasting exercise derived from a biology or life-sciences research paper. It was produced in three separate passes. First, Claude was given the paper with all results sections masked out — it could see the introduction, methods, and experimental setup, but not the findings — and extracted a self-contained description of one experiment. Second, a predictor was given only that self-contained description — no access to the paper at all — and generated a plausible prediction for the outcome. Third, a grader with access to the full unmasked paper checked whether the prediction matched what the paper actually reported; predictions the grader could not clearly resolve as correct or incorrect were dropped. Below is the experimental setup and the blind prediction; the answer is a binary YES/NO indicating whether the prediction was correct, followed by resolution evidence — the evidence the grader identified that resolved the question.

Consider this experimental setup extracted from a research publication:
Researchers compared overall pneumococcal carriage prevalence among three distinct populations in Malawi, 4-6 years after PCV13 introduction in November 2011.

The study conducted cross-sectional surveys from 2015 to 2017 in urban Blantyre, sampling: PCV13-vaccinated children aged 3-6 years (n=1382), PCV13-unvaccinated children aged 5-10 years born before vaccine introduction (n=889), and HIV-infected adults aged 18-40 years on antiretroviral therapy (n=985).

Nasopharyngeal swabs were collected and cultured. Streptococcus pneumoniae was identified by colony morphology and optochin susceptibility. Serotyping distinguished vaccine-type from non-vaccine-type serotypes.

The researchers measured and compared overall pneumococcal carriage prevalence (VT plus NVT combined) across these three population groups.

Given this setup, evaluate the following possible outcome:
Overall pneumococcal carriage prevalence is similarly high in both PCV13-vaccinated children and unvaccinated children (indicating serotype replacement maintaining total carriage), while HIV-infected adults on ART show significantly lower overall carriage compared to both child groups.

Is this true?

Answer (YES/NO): NO